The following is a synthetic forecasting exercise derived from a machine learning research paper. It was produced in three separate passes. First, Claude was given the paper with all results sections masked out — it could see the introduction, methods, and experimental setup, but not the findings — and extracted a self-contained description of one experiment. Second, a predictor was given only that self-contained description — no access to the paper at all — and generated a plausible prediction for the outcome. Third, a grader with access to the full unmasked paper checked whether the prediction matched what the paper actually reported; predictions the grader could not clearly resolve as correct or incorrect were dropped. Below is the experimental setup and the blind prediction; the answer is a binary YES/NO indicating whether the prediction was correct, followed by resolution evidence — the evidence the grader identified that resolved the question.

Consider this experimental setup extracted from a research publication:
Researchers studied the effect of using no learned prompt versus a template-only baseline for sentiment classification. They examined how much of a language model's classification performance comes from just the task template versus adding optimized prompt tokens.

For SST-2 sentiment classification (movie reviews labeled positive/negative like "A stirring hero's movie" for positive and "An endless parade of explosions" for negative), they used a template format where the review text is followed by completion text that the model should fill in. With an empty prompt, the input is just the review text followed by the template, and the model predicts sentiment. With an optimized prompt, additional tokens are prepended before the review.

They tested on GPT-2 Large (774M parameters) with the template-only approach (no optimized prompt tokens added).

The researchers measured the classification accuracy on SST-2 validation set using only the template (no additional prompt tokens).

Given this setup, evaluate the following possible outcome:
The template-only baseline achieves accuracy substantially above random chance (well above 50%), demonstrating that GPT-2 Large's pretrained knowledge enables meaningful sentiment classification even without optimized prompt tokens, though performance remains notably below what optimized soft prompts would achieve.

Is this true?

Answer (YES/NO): YES